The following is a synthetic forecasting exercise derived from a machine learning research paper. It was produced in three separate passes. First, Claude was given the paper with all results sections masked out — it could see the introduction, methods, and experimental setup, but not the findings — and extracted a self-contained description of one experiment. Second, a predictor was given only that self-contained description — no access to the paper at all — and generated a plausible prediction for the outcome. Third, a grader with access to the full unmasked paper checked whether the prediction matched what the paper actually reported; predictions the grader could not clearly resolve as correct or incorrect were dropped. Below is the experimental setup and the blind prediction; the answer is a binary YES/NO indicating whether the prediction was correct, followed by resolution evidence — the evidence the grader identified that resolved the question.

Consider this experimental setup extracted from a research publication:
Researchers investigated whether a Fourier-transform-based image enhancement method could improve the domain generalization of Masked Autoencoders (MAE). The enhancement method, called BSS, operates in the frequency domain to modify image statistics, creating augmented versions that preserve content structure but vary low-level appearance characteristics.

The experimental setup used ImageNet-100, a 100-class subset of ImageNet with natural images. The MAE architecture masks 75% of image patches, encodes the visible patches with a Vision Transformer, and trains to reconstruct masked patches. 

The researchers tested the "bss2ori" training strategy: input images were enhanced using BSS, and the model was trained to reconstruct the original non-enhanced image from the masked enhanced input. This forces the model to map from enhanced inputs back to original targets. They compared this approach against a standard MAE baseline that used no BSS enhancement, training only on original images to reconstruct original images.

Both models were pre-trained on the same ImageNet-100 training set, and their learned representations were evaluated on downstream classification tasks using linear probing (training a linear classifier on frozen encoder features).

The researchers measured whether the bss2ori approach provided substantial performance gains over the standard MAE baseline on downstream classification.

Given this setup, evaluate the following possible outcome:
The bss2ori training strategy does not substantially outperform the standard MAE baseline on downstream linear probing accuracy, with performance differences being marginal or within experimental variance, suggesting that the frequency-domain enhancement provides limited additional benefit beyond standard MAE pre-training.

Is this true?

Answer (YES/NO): YES